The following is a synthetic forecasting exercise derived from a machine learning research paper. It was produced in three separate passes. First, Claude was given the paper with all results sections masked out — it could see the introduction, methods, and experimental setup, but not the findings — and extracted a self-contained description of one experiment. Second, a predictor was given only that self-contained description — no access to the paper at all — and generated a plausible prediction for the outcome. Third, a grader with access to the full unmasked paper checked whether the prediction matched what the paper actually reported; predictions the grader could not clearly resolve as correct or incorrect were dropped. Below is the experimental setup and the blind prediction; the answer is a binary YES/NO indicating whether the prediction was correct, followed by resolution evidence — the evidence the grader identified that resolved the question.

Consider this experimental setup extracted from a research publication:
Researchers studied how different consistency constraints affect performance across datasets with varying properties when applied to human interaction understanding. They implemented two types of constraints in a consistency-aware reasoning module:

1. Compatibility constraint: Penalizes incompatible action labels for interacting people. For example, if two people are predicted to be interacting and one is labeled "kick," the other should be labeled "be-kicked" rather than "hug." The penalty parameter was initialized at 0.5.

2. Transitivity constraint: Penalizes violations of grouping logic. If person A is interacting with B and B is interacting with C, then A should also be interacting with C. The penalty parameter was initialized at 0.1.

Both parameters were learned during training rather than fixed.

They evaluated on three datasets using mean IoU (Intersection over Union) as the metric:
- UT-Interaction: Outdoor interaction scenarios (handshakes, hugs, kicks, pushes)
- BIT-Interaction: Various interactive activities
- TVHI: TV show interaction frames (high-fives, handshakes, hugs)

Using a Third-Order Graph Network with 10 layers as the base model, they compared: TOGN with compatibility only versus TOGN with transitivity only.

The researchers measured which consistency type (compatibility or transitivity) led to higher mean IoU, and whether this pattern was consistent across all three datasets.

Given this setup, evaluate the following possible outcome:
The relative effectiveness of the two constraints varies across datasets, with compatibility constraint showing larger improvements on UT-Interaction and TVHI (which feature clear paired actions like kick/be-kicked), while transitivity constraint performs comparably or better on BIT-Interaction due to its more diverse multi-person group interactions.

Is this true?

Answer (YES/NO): NO